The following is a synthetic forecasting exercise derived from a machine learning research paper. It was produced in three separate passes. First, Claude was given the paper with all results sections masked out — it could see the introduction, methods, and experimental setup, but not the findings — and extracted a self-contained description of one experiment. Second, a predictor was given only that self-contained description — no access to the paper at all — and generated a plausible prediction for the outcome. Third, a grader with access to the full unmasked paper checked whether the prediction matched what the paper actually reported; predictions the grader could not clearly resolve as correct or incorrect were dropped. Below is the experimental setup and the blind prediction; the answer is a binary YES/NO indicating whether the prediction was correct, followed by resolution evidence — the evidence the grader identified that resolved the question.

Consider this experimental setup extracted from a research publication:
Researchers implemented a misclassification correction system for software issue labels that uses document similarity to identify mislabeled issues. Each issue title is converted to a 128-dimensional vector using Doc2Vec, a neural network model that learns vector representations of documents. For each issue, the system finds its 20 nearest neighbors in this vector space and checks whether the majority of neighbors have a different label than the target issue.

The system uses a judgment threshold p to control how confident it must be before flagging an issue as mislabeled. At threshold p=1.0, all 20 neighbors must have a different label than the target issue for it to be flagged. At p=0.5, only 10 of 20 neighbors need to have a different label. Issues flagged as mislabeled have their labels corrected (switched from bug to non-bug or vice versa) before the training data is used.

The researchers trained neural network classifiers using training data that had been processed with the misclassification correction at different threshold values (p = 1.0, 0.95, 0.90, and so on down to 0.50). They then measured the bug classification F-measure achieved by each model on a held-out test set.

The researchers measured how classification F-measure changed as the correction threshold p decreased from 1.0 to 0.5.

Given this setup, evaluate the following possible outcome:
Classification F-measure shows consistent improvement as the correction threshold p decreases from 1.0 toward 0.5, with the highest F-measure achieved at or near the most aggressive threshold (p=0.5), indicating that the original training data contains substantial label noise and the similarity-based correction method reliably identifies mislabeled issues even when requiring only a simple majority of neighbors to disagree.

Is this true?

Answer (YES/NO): NO